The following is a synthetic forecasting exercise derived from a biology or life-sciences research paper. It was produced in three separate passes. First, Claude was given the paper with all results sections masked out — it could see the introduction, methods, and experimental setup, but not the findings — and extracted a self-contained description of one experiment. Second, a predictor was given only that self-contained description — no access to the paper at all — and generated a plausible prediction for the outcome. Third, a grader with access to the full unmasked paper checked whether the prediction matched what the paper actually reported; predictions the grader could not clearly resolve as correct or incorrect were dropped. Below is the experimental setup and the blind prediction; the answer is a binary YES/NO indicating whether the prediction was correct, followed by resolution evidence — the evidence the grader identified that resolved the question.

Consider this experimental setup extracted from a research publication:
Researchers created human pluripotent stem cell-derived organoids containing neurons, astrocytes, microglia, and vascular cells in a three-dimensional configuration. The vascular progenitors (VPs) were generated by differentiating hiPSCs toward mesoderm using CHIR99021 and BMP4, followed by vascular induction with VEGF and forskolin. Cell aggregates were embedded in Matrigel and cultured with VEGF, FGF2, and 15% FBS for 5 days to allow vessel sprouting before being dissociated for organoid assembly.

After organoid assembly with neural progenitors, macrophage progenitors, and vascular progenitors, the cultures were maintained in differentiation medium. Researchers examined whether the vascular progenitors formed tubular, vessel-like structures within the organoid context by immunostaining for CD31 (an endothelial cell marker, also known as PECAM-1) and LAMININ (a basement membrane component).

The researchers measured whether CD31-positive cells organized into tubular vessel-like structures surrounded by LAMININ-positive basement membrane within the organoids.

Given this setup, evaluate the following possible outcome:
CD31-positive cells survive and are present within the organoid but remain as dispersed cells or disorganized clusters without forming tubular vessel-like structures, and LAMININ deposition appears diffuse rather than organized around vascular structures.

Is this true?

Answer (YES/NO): NO